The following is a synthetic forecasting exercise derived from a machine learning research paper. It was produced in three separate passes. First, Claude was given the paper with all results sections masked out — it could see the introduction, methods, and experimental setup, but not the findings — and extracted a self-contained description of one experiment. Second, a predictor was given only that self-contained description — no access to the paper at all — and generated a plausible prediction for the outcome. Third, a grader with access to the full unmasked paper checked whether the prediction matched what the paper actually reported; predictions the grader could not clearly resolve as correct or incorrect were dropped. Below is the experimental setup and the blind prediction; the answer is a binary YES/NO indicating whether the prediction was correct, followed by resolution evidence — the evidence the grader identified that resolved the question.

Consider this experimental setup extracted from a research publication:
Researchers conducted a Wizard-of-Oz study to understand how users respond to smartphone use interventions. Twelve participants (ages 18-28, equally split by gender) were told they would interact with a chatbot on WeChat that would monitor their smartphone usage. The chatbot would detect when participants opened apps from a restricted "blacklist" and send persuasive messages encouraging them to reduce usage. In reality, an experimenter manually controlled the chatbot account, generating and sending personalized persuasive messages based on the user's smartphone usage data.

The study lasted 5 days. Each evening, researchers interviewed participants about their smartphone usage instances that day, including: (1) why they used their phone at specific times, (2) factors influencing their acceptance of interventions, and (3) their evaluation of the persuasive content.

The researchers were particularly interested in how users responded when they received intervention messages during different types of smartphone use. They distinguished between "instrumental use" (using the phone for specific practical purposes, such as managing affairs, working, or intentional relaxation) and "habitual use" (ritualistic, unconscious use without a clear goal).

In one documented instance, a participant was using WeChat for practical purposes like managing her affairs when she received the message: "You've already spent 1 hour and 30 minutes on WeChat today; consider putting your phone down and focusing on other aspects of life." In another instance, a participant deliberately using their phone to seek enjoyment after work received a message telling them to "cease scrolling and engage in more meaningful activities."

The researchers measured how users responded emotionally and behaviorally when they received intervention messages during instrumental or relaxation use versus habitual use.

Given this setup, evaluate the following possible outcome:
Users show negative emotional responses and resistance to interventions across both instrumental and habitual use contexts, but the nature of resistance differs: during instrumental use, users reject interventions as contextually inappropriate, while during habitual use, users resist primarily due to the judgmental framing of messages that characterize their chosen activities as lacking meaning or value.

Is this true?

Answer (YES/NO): NO